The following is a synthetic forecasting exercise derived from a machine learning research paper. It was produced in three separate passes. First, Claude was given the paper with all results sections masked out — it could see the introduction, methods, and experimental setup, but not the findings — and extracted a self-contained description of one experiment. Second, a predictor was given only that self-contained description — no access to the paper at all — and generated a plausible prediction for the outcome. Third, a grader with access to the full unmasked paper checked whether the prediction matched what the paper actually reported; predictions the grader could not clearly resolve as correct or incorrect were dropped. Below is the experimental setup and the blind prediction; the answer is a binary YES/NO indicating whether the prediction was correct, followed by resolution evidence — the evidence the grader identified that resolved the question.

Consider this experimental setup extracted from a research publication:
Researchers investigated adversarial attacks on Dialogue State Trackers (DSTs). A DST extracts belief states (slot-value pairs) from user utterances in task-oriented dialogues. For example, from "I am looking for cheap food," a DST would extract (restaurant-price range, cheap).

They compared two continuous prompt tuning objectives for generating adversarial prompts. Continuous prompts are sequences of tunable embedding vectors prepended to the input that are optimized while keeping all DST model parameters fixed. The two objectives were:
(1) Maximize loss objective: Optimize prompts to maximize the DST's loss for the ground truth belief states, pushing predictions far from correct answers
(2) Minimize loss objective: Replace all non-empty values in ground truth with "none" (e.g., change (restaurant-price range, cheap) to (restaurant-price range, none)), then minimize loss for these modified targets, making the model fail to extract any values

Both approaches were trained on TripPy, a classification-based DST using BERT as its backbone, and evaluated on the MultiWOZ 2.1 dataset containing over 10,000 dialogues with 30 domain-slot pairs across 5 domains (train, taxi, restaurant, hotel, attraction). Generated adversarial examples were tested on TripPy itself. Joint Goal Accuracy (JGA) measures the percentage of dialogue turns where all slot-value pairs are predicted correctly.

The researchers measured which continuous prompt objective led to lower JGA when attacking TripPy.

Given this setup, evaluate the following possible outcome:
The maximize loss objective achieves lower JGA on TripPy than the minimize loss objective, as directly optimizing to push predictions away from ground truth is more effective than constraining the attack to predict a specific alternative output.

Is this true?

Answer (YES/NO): NO